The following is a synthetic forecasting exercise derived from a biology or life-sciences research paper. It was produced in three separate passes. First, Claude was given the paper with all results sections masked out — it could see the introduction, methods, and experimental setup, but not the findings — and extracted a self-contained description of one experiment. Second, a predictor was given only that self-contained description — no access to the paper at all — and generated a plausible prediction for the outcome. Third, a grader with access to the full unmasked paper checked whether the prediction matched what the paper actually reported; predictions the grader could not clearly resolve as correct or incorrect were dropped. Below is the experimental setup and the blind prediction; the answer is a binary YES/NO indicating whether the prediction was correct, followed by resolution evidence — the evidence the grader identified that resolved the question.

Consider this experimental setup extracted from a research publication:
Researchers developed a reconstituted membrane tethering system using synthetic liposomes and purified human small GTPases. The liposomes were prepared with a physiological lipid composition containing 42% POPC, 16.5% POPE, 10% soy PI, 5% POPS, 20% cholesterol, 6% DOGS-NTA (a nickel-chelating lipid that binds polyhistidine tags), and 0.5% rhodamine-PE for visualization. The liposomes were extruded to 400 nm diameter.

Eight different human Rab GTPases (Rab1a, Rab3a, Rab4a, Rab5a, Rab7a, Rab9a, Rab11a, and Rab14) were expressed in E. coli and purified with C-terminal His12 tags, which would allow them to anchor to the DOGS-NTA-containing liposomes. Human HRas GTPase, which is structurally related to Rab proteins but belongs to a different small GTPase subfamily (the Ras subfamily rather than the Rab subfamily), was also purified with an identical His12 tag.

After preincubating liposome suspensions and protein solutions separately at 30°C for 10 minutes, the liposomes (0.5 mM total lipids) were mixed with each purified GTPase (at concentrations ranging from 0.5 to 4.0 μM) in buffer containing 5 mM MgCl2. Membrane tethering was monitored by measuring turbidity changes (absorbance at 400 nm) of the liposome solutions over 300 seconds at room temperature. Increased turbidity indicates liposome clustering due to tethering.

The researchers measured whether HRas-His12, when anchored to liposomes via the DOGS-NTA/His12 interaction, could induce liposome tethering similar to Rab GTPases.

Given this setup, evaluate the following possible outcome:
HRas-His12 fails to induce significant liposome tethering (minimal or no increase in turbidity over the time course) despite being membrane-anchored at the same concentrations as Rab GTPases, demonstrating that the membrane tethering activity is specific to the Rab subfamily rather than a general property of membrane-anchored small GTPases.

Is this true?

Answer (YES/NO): YES